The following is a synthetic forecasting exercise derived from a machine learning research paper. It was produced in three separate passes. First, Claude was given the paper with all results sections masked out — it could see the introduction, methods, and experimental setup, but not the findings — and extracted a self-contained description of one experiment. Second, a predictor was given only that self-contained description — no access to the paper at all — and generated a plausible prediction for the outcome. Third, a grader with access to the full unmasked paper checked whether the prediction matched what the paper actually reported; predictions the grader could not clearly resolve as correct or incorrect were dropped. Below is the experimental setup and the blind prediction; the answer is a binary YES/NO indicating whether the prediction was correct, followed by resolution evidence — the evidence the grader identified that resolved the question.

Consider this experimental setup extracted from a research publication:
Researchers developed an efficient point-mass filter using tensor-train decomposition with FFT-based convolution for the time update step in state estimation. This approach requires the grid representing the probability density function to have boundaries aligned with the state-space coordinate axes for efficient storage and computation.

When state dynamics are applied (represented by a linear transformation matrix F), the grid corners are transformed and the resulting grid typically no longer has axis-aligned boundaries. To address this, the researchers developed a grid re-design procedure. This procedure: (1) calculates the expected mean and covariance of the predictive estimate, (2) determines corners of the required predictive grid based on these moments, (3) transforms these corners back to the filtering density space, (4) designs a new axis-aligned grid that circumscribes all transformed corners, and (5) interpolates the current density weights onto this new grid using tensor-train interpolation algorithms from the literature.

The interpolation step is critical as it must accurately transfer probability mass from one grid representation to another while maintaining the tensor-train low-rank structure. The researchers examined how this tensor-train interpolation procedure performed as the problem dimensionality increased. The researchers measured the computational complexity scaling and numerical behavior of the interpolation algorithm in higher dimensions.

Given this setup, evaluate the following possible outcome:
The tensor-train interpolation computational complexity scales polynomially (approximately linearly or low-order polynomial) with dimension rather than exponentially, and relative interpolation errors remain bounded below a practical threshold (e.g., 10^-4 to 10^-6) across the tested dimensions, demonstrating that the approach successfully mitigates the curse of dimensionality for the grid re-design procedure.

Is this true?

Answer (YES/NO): NO